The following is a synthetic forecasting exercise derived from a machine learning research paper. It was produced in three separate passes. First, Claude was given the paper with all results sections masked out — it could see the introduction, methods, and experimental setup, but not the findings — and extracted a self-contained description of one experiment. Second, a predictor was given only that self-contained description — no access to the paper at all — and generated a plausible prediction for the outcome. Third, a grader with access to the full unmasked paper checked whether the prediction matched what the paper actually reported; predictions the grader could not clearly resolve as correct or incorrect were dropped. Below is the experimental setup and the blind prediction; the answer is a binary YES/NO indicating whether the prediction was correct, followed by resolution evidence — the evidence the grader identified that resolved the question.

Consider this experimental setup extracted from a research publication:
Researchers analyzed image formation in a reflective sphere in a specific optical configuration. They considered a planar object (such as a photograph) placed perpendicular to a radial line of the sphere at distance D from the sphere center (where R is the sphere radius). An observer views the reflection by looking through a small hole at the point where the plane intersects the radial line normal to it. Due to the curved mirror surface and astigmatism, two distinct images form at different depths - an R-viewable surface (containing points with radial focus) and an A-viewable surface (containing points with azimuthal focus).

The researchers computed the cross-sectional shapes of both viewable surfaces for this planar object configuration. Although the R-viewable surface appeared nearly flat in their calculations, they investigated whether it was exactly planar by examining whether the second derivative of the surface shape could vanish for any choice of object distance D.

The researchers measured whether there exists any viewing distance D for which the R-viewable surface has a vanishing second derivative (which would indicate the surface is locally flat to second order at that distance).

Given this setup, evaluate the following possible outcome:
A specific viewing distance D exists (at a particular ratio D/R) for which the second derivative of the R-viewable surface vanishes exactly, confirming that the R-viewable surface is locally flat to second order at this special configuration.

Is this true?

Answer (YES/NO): NO